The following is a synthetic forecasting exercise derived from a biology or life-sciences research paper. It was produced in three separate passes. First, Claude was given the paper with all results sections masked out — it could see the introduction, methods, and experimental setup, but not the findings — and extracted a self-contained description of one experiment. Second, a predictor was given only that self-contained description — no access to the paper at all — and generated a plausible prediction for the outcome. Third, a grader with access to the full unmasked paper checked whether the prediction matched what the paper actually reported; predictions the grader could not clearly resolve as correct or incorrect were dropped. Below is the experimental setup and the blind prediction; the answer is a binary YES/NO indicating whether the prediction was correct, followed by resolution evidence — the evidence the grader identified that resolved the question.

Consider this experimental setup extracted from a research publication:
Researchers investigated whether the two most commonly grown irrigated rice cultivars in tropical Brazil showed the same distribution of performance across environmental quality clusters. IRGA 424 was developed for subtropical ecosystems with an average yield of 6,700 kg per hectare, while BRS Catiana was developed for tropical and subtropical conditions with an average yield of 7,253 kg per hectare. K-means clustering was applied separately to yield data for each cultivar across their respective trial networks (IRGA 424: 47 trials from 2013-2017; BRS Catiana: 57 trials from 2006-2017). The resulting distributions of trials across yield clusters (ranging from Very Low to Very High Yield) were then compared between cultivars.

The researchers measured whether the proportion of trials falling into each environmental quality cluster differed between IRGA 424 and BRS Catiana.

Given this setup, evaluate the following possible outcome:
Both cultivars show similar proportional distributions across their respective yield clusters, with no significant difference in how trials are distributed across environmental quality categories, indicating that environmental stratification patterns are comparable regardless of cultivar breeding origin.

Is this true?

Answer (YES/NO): NO